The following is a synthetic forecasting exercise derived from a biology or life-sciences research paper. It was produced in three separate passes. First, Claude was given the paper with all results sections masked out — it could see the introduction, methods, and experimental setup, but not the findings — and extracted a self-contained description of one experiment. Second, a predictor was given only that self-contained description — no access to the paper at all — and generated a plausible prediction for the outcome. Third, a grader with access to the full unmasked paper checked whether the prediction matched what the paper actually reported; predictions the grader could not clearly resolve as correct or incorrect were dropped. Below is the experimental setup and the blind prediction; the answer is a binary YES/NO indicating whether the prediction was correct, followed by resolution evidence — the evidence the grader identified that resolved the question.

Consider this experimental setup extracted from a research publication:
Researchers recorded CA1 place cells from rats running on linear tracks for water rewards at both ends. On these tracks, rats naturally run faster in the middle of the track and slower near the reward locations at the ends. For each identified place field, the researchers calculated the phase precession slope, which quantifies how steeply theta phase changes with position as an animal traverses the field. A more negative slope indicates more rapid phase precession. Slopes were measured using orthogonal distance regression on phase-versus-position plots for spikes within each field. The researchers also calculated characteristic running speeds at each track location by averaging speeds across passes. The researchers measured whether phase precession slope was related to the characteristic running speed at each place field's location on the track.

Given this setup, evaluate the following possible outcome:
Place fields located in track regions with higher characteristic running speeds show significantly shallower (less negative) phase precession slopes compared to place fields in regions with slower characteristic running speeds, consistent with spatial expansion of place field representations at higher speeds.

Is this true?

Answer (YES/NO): YES